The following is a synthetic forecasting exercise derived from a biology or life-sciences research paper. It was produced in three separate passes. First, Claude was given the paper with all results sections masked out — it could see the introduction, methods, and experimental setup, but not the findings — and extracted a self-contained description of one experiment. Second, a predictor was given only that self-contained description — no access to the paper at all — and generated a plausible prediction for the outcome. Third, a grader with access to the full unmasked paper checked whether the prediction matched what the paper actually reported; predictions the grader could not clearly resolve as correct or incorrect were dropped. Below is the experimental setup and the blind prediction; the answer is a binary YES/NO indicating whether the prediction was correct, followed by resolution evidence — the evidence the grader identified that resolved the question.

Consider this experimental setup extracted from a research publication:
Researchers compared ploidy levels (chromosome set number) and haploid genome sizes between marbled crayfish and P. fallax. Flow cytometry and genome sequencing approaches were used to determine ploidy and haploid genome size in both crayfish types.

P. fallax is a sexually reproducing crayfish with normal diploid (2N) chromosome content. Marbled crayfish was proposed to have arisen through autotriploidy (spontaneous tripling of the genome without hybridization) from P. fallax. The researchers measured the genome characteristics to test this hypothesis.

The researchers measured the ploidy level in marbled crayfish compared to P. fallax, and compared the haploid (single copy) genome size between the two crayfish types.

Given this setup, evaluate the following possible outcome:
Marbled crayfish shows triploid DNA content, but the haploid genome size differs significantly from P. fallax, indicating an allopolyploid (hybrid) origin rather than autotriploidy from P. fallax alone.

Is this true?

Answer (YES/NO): NO